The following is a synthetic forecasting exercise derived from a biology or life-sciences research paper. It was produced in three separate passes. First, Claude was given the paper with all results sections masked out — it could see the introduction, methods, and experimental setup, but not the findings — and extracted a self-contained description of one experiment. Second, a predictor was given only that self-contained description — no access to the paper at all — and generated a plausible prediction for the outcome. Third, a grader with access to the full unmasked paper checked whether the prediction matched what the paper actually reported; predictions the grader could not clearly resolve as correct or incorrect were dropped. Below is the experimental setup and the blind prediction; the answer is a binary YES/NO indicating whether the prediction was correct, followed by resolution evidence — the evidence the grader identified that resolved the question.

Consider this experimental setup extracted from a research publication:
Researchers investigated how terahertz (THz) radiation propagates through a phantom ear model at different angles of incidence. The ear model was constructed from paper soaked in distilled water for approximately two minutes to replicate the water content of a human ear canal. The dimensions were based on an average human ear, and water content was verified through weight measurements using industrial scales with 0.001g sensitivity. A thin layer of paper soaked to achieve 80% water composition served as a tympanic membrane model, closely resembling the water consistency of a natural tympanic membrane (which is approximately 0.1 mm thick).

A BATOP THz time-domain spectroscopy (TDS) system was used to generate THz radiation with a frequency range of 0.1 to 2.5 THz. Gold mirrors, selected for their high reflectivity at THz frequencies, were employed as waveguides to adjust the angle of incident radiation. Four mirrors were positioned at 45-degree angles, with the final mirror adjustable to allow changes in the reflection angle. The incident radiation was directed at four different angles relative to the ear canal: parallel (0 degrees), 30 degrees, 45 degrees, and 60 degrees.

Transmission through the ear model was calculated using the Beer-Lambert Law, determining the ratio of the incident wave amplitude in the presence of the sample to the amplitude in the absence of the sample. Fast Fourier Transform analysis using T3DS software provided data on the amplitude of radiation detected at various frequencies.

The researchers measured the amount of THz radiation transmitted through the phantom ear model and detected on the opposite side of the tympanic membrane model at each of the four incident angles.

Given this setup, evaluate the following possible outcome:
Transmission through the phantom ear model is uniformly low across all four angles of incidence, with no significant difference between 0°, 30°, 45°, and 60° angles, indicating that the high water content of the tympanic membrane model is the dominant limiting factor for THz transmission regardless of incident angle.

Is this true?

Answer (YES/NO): NO